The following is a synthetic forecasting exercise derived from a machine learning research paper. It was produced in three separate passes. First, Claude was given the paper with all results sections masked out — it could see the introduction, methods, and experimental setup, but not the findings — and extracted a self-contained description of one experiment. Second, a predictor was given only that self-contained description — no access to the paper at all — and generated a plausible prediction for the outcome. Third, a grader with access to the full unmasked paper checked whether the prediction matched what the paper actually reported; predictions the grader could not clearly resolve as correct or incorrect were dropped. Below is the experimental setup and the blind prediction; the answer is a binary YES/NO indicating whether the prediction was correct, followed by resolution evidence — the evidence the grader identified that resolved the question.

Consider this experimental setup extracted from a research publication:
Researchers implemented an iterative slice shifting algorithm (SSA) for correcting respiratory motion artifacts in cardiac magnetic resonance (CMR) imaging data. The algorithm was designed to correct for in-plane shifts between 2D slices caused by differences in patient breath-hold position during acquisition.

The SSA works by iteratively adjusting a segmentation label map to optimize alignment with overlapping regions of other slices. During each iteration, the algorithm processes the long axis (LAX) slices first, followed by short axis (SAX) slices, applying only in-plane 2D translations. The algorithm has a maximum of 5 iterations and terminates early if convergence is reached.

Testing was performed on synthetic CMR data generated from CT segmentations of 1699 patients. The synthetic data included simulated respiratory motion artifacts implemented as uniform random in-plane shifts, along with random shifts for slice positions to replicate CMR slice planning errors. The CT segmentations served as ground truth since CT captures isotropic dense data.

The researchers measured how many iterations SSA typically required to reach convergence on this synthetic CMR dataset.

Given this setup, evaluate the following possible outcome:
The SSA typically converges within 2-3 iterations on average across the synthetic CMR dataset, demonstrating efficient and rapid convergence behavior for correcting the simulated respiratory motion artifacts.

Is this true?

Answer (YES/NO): YES